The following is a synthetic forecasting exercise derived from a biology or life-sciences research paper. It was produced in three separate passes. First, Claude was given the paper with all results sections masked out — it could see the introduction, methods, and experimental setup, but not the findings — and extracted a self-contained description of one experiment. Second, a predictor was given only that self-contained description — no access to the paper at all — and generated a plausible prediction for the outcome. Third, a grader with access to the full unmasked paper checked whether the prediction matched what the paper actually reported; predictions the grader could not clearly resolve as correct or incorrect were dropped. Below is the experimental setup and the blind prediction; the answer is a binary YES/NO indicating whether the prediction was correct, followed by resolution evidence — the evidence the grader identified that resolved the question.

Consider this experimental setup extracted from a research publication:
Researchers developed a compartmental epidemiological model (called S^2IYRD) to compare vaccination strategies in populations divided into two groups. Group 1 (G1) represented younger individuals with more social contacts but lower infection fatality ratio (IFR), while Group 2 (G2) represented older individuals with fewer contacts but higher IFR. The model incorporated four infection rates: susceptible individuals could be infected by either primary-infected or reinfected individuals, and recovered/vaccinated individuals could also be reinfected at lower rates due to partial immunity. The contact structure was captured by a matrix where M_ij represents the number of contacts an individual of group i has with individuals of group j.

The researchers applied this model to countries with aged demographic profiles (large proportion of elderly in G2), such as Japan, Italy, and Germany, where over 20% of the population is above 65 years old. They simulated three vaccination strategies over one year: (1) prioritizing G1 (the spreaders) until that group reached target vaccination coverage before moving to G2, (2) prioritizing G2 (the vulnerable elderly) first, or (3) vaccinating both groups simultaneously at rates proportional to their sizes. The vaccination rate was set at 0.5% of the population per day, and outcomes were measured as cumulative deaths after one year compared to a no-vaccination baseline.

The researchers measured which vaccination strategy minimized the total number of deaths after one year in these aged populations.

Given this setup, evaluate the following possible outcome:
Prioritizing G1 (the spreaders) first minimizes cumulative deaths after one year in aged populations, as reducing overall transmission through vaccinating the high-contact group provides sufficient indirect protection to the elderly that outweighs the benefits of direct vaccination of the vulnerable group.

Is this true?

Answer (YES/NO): NO